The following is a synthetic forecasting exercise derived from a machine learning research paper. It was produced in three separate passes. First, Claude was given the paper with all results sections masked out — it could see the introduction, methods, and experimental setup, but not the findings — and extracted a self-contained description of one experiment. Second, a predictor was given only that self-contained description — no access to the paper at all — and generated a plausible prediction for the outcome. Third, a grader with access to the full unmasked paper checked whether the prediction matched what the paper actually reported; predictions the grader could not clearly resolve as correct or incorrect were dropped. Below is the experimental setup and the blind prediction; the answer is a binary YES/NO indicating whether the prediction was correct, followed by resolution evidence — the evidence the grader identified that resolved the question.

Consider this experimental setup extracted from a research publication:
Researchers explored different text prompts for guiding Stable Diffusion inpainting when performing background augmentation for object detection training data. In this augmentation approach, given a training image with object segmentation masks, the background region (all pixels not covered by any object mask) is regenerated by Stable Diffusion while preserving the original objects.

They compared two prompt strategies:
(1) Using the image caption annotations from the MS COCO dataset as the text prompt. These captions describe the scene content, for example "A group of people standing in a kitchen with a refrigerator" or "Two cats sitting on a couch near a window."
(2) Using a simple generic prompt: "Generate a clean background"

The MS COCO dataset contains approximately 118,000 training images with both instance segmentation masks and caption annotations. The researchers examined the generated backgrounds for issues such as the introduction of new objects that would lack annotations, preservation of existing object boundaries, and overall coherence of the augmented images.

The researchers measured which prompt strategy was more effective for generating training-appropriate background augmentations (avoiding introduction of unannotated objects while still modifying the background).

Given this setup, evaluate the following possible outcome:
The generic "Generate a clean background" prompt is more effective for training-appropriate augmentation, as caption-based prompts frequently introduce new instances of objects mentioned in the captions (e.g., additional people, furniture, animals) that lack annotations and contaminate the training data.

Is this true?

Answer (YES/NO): YES